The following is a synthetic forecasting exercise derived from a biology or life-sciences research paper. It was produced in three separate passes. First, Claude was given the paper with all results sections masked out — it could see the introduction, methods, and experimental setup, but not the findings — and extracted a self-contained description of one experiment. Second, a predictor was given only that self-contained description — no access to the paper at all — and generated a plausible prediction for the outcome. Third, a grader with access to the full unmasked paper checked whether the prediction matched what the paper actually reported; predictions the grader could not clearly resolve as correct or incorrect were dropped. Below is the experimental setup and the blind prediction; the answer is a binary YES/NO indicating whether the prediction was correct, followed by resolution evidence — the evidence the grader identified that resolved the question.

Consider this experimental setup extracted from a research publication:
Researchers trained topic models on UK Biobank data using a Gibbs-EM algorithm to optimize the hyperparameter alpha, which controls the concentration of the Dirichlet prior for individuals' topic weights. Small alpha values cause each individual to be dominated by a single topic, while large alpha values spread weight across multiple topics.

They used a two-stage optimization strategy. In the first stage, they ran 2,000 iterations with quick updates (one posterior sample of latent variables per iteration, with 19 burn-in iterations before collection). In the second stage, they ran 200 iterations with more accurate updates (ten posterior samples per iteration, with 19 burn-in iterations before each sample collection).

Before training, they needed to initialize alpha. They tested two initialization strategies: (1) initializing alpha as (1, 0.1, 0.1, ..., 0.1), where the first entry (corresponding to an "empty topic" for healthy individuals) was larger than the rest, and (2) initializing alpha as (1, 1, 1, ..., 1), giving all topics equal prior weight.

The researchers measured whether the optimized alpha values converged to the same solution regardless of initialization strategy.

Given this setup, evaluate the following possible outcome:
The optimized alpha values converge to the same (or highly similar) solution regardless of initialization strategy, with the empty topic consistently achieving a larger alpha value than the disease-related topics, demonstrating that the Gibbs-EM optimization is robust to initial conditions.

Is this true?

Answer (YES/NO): YES